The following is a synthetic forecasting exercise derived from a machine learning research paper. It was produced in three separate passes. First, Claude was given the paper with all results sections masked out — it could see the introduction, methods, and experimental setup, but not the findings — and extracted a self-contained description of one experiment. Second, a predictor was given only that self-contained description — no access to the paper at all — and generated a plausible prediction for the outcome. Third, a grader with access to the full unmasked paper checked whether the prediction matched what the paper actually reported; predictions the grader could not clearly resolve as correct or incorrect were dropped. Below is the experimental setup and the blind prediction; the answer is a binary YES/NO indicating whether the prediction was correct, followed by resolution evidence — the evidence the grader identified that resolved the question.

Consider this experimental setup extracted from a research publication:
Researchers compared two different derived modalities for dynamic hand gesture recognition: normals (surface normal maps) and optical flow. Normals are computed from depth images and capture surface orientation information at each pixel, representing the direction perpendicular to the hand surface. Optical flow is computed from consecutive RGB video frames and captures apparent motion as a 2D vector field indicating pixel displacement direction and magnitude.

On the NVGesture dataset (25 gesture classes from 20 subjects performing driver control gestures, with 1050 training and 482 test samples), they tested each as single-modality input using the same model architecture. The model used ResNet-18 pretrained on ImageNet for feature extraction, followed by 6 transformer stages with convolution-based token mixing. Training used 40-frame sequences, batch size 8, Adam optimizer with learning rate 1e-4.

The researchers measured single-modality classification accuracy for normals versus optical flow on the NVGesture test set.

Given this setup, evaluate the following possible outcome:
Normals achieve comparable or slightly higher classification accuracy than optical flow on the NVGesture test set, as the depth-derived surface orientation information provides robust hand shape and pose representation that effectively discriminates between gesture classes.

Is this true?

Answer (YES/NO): NO